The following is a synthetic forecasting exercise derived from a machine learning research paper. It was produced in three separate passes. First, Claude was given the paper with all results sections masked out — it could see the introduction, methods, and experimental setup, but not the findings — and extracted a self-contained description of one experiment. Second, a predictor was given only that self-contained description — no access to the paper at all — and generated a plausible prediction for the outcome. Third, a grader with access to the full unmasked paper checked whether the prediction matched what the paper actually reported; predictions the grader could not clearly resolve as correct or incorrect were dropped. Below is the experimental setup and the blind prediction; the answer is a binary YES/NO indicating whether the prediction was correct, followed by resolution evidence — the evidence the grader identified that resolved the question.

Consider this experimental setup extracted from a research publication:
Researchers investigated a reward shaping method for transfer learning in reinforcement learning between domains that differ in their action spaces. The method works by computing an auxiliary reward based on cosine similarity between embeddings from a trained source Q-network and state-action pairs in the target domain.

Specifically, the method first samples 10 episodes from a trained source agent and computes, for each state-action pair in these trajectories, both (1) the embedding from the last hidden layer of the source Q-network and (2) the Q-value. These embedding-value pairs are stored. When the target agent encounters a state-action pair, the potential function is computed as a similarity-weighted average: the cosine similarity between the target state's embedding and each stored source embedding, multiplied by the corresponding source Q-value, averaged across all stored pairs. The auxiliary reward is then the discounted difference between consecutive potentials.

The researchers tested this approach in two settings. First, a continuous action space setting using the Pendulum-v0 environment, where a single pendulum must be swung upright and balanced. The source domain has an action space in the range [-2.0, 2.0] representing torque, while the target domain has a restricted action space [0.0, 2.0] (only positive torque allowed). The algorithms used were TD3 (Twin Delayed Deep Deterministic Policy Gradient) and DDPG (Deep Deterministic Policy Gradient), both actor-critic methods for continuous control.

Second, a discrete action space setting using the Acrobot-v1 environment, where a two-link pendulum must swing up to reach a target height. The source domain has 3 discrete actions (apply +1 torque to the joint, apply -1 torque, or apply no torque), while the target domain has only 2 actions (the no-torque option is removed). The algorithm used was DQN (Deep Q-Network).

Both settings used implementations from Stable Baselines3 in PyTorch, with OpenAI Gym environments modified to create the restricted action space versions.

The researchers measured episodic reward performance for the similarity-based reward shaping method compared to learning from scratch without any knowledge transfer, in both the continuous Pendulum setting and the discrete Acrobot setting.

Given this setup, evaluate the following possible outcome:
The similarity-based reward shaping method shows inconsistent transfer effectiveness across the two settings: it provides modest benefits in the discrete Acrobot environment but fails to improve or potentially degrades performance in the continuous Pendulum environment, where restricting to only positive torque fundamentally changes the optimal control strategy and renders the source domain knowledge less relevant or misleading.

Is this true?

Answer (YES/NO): YES